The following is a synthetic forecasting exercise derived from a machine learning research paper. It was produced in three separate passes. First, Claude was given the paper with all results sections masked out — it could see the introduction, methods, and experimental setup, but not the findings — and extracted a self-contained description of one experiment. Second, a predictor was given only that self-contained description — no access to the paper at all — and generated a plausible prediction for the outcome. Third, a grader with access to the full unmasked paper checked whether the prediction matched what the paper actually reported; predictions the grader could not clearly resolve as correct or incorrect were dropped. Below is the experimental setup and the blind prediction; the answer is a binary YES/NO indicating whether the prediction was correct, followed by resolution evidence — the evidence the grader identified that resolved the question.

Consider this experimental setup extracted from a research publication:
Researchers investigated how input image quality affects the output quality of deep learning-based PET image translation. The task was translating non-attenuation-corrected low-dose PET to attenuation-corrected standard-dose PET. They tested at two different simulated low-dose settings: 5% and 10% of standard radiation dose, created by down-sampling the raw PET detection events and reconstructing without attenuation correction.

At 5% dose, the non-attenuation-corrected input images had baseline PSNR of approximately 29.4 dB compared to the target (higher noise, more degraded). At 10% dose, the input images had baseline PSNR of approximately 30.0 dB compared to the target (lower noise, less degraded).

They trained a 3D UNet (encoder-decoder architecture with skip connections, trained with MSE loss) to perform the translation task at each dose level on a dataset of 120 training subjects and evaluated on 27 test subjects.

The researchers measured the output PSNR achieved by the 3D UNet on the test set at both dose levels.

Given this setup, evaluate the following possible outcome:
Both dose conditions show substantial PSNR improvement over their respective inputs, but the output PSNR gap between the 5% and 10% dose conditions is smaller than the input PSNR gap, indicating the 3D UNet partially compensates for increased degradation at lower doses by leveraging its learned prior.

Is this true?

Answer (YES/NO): NO